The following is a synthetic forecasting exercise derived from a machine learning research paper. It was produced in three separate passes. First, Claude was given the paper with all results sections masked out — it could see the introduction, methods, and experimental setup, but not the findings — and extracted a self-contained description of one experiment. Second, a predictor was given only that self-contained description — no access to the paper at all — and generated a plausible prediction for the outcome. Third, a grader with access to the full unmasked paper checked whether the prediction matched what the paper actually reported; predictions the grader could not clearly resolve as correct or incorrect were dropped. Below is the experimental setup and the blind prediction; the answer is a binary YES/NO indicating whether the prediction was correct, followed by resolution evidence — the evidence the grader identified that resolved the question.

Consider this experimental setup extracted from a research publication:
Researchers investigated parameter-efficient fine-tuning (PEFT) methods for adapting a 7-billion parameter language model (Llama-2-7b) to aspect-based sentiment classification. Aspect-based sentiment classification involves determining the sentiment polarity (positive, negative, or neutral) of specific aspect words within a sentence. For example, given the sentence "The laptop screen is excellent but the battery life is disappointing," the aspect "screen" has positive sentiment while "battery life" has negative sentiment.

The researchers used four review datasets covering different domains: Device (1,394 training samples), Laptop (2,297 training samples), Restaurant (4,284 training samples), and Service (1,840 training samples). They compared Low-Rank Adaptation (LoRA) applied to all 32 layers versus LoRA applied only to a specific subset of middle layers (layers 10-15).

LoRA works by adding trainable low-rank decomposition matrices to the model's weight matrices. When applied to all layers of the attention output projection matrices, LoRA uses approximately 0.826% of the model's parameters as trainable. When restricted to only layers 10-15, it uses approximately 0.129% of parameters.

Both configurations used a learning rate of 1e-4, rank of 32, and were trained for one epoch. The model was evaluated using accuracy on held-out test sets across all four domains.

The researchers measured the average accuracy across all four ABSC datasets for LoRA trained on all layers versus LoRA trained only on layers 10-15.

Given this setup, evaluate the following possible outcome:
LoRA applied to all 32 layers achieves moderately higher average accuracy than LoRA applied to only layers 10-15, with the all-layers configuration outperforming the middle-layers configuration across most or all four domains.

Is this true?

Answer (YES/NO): YES